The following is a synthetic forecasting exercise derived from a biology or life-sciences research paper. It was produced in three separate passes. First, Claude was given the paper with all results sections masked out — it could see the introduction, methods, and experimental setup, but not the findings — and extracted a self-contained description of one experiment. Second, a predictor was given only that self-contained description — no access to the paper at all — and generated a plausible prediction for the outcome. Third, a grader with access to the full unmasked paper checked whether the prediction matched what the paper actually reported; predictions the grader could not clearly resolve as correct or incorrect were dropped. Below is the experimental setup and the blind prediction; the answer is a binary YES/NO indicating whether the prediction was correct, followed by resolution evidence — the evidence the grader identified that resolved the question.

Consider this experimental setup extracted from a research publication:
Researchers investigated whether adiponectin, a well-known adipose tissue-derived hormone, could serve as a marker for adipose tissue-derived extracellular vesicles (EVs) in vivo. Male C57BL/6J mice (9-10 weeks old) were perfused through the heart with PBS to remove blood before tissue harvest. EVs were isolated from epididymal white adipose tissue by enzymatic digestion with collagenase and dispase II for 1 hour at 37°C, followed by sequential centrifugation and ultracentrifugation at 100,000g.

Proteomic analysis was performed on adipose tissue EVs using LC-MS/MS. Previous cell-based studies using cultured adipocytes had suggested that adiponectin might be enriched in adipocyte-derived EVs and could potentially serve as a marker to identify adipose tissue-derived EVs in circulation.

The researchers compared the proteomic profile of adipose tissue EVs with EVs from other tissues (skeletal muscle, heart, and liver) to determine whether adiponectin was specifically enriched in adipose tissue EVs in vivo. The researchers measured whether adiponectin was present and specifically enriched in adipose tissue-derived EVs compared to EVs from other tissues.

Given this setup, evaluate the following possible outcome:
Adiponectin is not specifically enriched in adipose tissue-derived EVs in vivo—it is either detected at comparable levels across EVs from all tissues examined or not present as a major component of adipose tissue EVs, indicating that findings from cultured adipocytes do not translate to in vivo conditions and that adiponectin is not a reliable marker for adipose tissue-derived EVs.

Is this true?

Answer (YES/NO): YES